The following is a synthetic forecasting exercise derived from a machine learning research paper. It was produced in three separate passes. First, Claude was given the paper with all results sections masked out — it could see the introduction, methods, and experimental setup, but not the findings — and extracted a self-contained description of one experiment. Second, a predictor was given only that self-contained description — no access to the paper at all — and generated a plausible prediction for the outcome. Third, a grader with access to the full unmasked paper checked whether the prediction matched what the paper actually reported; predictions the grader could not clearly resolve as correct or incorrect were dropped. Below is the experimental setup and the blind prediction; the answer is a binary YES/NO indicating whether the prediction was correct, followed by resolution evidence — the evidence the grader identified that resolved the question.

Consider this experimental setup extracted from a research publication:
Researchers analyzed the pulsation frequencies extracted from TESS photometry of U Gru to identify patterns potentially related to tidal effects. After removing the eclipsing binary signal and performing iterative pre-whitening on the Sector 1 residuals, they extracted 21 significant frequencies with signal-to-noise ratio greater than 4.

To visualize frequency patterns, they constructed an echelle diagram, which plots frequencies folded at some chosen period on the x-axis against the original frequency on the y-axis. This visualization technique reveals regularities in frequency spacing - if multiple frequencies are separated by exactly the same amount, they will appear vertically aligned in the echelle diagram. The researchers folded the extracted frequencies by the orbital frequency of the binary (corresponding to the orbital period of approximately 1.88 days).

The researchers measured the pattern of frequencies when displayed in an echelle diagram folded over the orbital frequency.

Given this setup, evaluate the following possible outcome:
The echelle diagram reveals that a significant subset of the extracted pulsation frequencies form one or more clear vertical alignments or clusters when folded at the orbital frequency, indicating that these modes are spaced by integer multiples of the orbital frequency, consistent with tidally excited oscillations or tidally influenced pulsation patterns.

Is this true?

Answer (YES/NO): YES